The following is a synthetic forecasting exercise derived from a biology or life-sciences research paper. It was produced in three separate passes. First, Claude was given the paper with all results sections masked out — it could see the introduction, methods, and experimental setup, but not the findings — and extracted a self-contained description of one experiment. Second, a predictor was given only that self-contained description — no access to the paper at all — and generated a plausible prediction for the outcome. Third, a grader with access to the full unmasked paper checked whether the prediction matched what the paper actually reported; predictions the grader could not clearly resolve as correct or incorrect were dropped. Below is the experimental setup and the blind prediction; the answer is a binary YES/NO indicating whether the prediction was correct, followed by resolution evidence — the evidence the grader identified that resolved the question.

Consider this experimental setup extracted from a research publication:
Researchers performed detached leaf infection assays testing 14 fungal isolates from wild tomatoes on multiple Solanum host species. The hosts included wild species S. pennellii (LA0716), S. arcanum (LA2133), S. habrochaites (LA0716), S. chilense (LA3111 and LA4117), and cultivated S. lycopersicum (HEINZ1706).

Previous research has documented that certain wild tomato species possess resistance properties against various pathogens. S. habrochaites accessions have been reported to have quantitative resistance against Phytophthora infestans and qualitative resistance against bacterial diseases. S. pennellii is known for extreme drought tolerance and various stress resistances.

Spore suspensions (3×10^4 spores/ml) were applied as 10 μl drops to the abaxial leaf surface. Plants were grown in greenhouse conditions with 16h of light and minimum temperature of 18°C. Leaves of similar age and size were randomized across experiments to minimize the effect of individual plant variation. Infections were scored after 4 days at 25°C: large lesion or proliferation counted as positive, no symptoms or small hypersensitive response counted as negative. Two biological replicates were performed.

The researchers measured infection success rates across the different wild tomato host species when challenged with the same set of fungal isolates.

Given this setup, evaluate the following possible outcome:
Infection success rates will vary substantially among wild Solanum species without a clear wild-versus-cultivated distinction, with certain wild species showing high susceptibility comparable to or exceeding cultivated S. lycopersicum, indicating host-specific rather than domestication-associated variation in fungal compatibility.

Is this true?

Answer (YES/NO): NO